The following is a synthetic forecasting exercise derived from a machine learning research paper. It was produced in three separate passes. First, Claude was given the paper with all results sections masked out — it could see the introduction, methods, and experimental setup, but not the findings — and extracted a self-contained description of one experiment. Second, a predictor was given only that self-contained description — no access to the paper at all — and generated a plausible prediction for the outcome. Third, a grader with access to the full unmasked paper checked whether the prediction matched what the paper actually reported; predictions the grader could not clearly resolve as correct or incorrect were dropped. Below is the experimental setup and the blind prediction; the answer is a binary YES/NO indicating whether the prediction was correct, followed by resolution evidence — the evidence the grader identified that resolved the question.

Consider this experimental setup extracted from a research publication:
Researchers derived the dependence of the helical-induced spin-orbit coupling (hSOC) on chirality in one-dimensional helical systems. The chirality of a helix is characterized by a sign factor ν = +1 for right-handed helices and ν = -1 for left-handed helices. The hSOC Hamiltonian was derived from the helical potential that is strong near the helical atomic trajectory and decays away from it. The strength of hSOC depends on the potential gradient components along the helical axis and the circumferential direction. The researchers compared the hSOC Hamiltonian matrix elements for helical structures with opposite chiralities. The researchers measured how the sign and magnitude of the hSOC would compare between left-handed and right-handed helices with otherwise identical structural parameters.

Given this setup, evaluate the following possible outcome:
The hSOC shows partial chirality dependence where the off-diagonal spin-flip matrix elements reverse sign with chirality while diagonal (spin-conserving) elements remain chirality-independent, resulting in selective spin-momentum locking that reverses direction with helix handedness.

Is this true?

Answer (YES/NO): NO